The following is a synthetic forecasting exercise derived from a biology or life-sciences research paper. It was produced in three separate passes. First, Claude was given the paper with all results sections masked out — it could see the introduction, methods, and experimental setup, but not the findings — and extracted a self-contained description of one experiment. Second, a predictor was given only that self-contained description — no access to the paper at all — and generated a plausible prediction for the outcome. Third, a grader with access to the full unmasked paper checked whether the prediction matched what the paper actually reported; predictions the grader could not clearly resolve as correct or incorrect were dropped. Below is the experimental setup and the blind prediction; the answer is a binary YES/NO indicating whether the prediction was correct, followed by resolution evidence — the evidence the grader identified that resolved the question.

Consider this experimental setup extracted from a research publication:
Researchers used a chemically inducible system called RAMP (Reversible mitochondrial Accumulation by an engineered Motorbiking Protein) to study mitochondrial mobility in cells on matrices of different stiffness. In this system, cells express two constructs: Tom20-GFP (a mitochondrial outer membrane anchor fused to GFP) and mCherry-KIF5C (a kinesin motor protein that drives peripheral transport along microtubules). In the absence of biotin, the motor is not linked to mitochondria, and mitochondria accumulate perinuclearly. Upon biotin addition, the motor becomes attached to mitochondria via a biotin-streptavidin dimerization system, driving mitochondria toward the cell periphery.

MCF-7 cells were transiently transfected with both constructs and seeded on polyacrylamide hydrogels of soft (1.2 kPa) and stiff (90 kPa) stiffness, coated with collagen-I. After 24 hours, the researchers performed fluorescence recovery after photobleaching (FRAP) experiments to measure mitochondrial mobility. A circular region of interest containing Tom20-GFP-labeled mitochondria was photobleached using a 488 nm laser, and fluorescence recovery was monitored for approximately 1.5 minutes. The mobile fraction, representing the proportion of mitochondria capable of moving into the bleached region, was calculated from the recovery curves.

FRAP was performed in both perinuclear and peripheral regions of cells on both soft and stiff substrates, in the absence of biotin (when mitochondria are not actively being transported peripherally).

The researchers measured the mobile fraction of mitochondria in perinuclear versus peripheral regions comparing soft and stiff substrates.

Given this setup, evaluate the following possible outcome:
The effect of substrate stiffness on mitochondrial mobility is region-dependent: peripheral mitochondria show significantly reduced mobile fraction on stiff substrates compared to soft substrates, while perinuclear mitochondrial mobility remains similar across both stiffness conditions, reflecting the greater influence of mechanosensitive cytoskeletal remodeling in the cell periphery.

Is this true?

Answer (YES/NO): NO